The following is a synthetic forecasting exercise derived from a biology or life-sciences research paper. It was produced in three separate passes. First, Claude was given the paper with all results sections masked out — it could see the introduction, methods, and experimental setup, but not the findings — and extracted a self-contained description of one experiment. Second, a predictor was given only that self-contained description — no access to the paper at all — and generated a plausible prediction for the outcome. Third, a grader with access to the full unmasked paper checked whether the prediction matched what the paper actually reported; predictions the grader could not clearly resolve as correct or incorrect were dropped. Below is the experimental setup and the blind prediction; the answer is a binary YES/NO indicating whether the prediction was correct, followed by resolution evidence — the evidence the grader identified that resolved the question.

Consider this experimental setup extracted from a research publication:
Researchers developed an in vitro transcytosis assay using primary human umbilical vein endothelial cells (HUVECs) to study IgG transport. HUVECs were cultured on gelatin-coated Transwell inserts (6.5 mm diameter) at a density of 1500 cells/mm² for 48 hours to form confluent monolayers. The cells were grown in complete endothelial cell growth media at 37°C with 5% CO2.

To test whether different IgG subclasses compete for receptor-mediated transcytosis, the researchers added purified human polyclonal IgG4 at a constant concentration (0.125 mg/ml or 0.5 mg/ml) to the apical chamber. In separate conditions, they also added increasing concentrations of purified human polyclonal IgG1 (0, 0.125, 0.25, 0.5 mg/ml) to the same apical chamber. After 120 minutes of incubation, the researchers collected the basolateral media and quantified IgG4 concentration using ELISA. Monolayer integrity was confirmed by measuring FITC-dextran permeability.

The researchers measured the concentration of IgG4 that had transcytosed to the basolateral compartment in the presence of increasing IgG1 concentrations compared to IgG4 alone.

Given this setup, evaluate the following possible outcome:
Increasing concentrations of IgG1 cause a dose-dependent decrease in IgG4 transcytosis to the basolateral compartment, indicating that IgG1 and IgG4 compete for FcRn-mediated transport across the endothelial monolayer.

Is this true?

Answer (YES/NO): NO